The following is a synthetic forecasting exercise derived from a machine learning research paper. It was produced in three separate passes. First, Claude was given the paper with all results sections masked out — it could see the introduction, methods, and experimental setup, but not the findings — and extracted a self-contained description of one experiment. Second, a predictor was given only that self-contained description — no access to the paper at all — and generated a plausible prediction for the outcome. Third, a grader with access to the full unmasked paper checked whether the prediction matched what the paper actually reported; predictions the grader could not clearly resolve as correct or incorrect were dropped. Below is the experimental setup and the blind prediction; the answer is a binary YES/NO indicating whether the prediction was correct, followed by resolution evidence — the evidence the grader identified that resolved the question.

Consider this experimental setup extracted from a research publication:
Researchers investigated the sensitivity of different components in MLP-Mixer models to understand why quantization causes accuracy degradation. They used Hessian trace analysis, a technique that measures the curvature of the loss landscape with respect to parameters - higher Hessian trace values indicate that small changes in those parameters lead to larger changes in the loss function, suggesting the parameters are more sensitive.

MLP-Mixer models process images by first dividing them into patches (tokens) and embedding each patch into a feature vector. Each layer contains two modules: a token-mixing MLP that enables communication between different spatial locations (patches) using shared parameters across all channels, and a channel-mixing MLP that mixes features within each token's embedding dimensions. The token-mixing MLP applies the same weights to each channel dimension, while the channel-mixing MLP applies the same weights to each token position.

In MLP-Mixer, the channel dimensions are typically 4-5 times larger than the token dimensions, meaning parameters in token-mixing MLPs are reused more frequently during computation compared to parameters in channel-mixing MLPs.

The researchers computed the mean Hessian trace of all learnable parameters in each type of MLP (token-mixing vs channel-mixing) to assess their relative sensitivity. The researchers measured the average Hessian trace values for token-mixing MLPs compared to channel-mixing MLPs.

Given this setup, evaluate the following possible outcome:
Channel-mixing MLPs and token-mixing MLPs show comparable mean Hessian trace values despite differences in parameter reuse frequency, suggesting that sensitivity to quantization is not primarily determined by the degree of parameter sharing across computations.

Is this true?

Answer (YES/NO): NO